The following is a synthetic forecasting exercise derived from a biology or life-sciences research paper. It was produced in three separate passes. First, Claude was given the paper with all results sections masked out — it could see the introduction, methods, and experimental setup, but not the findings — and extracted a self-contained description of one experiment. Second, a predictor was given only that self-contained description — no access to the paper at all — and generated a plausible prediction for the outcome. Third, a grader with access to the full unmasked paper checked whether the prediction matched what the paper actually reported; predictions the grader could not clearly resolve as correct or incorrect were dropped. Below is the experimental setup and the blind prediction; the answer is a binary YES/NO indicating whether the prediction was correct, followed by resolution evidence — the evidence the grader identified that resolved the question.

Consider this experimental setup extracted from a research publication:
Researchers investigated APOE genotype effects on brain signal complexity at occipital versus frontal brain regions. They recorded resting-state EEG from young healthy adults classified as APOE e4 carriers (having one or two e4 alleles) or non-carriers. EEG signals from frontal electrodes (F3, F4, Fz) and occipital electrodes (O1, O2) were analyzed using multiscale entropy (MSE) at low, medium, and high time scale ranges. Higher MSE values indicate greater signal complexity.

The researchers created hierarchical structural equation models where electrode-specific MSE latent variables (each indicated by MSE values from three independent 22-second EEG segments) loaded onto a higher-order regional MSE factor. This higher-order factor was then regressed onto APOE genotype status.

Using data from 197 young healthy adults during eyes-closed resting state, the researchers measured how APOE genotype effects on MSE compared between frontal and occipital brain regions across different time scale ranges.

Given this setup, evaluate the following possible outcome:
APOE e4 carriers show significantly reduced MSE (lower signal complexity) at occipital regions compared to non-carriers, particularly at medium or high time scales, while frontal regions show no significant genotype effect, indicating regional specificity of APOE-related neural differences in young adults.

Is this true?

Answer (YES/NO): NO